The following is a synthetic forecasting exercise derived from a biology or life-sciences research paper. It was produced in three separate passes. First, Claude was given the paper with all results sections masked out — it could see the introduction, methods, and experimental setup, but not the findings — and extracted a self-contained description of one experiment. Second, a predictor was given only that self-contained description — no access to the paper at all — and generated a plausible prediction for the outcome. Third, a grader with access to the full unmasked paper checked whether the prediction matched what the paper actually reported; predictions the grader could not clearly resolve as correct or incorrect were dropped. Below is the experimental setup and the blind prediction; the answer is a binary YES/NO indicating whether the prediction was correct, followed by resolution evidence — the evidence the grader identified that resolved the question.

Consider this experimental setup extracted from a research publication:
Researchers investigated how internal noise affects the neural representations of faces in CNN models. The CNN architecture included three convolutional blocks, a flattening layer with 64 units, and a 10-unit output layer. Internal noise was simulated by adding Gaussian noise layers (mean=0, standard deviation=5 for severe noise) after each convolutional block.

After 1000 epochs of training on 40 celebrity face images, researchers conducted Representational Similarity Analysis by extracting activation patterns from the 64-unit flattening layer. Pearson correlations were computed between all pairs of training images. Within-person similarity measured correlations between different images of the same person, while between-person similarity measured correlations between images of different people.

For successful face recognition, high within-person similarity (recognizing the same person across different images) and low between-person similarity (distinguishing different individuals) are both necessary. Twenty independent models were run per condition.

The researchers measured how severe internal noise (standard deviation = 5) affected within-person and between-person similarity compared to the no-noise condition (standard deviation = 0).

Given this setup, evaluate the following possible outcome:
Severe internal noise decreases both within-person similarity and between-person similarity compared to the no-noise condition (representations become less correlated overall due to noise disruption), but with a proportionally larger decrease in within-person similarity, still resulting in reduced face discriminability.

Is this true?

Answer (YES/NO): NO